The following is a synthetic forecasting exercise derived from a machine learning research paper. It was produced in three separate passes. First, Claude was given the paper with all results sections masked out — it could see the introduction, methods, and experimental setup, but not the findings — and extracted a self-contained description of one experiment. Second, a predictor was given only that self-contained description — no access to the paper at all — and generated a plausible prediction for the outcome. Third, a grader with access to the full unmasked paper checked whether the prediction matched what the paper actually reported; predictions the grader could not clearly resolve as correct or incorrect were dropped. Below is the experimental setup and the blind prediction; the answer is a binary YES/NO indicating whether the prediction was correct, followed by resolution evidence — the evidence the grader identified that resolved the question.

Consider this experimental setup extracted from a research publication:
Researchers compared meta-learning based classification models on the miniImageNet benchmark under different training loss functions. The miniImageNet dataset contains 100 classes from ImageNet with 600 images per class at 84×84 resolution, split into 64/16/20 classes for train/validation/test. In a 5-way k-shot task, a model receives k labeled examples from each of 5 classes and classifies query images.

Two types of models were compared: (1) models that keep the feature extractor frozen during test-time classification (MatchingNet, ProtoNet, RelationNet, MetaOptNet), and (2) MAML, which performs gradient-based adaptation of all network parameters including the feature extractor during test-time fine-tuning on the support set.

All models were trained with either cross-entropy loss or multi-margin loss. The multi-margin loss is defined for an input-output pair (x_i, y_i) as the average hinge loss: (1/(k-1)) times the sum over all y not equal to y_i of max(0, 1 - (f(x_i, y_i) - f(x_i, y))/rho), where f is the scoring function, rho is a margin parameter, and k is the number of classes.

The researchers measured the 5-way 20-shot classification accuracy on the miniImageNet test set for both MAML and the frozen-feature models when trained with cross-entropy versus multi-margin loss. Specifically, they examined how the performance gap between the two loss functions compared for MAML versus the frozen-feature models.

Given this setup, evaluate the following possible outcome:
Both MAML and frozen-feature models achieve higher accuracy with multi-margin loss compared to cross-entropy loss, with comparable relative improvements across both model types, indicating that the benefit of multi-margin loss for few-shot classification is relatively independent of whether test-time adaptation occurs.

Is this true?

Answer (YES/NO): NO